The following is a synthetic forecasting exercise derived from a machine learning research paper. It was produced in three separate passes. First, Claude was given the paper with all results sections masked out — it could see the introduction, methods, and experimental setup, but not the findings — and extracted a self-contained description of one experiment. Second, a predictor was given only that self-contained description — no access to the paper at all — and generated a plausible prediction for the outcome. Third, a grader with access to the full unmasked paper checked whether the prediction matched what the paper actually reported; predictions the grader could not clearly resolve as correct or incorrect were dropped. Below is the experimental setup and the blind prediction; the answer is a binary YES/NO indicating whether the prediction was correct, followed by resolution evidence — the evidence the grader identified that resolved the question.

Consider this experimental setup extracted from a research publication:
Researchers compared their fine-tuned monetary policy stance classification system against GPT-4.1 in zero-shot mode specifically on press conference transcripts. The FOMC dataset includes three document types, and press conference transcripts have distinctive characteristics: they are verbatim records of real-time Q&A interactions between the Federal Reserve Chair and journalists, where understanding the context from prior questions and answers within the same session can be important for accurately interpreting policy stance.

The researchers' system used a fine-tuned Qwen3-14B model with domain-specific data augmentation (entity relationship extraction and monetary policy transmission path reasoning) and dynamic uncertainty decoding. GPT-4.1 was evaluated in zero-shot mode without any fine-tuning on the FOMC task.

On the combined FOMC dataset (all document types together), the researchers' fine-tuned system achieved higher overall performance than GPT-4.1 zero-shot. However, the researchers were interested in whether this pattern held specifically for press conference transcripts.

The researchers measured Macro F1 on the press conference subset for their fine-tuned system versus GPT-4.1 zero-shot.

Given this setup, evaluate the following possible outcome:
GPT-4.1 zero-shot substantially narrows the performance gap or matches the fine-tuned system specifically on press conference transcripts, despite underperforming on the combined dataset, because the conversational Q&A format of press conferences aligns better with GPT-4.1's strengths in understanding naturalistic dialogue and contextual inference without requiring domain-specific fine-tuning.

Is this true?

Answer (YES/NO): NO